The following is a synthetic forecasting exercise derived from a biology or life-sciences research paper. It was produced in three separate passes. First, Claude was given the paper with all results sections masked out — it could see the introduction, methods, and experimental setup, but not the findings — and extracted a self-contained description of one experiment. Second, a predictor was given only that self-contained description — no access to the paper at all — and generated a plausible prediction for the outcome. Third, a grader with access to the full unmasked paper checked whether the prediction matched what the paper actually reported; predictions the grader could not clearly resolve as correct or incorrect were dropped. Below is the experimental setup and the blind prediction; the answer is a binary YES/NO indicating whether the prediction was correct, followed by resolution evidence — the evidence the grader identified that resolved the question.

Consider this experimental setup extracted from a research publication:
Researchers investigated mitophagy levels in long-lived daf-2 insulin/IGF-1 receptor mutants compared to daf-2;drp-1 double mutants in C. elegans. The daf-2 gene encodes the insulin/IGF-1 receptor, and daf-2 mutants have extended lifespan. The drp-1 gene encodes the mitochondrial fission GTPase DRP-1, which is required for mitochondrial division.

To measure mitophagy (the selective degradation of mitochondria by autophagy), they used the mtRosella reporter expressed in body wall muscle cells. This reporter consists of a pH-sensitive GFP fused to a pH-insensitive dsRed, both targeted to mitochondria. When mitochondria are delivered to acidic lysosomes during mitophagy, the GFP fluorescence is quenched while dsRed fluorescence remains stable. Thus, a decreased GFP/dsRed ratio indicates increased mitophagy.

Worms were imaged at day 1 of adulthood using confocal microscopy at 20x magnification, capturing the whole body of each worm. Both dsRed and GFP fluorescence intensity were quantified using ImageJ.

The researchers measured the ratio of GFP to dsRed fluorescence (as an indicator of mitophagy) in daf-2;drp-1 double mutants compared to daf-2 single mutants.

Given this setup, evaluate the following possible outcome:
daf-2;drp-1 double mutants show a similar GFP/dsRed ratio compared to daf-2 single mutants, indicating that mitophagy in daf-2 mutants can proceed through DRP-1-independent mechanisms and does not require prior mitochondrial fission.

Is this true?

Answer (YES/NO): NO